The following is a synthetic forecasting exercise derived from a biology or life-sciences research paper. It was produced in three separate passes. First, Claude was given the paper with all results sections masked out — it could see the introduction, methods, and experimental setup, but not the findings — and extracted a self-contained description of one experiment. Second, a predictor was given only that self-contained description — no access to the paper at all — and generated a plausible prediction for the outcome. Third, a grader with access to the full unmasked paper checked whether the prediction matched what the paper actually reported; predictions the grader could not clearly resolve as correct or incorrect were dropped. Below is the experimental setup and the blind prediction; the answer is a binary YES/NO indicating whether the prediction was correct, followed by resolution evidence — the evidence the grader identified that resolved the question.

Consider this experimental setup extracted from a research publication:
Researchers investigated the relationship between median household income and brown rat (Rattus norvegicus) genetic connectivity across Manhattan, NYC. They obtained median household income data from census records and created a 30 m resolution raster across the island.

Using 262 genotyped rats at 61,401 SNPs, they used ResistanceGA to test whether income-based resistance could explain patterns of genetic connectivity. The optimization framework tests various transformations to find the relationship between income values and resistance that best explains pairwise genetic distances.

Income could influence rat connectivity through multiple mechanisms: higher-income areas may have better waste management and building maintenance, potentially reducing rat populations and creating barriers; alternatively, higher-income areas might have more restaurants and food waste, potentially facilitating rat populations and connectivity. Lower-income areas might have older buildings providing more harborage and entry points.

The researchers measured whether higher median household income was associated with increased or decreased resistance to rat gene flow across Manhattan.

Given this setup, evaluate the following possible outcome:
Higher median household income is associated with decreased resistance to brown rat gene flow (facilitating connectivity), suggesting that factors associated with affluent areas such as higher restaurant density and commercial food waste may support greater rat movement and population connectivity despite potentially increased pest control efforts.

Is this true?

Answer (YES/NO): NO